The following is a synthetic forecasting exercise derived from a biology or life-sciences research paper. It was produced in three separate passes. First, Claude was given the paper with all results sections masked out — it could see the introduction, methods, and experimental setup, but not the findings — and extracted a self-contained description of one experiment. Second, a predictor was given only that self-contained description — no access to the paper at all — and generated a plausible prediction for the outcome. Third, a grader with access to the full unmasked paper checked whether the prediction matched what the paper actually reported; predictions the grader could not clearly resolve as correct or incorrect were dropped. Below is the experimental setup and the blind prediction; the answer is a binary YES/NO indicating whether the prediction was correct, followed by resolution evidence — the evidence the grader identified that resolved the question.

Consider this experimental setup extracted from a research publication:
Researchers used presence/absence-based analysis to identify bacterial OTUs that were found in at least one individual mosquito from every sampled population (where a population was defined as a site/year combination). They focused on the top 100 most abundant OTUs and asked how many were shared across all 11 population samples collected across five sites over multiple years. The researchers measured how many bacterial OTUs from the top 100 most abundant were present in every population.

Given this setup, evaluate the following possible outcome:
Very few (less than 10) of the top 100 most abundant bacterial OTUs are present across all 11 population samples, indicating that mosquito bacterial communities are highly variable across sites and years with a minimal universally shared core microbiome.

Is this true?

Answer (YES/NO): NO